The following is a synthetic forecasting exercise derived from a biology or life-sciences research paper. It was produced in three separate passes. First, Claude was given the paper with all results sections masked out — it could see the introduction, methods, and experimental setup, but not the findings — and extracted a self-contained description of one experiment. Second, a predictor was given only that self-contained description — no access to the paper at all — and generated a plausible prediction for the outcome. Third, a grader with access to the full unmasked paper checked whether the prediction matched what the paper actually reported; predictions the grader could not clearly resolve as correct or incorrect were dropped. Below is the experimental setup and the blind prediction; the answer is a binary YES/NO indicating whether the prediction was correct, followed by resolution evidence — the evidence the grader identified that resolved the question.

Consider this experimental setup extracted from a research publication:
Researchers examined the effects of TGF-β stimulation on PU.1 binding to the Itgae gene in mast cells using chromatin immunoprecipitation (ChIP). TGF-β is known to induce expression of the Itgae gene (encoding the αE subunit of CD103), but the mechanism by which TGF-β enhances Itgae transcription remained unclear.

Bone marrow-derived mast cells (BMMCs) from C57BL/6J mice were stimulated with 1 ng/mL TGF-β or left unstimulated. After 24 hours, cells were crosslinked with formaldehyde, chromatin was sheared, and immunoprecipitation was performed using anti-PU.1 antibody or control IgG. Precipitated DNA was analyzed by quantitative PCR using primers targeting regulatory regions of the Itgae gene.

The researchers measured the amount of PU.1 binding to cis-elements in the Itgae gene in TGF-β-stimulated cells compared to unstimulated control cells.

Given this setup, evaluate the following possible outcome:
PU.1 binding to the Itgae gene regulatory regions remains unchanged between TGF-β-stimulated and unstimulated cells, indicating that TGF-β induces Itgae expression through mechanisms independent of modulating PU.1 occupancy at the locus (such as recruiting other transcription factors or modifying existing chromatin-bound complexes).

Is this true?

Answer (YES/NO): NO